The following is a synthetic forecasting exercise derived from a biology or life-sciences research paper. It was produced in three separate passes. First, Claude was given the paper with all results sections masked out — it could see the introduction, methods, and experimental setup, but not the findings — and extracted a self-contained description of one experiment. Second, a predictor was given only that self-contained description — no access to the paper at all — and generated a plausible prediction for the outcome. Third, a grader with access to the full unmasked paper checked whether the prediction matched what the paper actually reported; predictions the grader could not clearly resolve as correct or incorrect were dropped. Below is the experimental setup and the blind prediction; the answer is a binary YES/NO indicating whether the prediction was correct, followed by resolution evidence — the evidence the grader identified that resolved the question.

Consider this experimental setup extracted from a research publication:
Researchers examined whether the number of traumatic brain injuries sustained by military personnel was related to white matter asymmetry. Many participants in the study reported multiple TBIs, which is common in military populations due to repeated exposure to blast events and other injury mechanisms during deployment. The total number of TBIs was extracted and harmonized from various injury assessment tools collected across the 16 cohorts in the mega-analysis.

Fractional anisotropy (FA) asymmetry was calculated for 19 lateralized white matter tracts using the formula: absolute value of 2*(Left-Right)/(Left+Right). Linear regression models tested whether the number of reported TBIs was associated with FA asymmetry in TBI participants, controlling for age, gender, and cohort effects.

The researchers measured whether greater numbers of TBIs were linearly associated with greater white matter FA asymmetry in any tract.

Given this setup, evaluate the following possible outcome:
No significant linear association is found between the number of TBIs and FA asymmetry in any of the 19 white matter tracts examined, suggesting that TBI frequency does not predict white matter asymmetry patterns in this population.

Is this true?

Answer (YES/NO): YES